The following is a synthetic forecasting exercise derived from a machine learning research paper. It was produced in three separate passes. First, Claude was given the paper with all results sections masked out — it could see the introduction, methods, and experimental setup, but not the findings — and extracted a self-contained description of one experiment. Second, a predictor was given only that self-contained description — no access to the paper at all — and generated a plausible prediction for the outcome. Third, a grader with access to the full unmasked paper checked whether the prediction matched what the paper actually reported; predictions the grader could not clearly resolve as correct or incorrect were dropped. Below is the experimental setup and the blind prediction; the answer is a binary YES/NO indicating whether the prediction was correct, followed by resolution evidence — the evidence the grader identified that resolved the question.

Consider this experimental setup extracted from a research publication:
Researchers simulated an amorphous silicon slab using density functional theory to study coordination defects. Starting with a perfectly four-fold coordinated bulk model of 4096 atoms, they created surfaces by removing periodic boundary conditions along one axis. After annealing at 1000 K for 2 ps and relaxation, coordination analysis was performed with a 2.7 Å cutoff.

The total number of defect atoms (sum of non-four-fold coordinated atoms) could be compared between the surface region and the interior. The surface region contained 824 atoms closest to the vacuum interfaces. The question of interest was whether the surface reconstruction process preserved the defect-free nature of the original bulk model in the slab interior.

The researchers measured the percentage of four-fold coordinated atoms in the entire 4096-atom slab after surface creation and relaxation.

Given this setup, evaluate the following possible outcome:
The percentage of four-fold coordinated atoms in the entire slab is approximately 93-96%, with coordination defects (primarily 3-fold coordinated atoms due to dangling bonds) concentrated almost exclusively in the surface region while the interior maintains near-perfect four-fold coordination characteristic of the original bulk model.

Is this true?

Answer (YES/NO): YES